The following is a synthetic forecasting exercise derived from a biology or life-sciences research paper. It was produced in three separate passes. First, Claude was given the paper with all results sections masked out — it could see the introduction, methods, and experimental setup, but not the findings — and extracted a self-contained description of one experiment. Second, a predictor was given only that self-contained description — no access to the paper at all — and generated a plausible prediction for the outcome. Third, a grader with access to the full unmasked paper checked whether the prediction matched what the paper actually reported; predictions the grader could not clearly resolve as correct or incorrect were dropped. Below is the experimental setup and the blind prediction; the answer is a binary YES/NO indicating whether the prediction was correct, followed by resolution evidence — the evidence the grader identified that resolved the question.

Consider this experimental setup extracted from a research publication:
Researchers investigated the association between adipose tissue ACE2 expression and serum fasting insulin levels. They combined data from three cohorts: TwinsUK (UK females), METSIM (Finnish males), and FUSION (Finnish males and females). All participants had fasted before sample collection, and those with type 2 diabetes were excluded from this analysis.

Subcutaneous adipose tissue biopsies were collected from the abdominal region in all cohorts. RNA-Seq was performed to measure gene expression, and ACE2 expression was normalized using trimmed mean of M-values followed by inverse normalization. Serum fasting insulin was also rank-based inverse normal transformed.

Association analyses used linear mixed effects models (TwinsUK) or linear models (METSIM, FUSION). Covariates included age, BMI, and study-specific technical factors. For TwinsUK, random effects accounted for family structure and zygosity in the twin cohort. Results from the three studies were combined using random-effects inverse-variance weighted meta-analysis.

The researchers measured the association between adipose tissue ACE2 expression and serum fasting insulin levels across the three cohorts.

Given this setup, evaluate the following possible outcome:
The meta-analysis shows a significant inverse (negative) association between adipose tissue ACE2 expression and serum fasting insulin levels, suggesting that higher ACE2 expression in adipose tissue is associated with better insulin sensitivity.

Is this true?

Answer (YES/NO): YES